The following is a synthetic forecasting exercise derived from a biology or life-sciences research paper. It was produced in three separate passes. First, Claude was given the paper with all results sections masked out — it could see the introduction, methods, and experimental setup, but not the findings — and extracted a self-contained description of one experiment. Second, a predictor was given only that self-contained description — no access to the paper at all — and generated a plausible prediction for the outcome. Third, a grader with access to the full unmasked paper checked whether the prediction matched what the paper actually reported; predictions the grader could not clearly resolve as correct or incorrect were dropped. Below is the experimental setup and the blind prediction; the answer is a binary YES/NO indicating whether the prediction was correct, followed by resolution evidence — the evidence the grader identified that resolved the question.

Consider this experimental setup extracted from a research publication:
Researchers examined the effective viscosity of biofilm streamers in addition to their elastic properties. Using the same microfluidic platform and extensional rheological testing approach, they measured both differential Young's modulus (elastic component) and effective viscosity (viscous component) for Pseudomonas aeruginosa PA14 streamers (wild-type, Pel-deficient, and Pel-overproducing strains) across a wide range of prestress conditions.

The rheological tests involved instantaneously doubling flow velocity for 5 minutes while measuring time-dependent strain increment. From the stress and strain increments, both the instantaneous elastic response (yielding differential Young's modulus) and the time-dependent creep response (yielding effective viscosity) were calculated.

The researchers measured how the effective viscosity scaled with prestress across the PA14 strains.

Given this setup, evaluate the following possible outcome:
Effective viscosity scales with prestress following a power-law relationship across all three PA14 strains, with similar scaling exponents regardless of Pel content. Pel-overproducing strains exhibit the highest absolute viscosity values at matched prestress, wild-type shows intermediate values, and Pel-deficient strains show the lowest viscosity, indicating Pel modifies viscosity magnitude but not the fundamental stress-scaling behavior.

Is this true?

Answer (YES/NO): NO